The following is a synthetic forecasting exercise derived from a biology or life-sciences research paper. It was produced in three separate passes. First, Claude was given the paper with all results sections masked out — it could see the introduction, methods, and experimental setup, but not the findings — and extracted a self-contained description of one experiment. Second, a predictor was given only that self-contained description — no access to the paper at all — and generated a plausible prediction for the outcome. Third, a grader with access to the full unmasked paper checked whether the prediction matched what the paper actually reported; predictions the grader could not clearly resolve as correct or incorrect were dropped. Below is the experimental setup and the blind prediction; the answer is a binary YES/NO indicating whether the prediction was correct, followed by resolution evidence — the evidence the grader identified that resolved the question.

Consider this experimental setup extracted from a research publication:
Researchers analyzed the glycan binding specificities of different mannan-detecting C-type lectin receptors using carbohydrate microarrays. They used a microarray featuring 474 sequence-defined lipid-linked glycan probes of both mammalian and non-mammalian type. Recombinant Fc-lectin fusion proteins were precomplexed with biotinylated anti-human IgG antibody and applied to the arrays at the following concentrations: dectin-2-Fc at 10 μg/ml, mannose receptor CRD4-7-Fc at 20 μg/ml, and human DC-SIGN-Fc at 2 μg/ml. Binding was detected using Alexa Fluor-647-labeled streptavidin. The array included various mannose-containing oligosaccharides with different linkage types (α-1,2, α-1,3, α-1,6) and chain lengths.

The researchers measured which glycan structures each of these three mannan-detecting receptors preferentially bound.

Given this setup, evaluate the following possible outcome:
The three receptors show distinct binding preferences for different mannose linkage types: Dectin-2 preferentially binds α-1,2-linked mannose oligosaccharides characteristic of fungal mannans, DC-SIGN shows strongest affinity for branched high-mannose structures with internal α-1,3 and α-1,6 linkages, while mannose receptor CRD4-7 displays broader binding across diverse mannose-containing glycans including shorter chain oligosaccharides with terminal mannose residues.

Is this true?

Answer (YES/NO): NO